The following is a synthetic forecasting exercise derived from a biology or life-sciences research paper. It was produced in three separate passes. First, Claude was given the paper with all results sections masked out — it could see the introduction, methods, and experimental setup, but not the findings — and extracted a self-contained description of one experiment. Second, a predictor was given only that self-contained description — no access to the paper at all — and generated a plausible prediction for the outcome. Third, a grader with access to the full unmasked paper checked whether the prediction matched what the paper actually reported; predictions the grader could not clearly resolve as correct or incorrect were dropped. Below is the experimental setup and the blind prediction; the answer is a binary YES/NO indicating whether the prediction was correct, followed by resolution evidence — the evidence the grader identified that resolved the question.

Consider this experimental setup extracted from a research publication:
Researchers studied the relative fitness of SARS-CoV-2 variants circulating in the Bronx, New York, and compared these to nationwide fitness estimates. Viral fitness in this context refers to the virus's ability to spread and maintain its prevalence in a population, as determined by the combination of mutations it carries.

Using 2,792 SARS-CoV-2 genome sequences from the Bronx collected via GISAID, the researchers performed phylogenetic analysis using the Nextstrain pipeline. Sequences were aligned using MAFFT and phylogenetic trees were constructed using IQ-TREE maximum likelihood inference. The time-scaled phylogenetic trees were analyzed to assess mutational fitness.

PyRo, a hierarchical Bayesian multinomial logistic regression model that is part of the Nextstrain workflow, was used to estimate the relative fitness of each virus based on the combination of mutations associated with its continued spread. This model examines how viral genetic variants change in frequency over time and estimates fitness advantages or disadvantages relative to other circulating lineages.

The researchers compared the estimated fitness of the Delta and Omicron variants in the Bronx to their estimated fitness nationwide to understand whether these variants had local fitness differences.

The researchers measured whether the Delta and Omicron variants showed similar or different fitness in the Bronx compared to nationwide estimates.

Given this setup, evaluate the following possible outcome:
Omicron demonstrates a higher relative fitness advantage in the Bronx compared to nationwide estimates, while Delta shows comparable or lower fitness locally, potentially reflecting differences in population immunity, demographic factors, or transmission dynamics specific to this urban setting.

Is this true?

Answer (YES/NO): NO